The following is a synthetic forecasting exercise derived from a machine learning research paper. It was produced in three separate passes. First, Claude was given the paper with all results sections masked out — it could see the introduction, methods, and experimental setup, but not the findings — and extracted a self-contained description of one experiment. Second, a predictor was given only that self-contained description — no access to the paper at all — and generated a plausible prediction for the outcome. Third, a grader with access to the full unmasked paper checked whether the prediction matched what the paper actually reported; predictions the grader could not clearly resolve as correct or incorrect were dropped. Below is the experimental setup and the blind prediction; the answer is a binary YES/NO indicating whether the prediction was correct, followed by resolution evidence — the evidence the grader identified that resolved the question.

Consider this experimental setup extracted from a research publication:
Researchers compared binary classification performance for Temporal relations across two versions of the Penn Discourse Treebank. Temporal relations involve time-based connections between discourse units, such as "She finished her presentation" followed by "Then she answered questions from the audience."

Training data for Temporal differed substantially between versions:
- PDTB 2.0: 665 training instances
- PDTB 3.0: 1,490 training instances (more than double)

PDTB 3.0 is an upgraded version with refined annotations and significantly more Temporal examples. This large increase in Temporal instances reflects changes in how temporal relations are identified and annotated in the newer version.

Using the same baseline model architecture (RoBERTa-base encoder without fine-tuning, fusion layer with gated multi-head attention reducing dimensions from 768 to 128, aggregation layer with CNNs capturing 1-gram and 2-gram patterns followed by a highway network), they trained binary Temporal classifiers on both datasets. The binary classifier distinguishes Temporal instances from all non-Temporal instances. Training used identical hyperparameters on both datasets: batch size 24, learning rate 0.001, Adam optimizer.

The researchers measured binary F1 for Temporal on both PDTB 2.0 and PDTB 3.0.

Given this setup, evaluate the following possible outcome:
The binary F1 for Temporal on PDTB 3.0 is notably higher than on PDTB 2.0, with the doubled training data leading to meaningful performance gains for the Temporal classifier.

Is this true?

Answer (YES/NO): YES